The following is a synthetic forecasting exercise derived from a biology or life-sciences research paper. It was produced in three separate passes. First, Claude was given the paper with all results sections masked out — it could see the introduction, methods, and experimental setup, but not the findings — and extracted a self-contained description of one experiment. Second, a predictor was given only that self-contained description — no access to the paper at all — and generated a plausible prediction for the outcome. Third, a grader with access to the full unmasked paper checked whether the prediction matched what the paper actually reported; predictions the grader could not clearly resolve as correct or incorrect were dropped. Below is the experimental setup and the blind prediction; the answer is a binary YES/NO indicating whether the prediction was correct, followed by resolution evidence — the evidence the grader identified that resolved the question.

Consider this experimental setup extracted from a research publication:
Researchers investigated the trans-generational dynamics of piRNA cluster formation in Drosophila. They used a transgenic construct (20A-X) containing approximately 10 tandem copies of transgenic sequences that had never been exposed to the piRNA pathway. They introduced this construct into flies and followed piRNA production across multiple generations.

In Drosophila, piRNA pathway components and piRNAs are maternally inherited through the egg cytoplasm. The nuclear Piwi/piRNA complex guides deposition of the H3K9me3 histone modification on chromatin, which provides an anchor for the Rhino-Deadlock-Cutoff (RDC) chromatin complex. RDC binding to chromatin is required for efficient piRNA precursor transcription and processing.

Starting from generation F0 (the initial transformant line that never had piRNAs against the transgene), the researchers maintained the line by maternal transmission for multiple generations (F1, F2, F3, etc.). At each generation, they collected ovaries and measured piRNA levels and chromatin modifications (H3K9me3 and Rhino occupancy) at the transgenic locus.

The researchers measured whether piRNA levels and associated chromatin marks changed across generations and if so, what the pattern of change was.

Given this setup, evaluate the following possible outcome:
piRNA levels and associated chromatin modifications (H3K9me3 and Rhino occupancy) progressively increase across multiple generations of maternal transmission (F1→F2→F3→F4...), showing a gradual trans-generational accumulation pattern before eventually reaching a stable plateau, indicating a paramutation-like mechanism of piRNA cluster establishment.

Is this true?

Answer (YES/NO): YES